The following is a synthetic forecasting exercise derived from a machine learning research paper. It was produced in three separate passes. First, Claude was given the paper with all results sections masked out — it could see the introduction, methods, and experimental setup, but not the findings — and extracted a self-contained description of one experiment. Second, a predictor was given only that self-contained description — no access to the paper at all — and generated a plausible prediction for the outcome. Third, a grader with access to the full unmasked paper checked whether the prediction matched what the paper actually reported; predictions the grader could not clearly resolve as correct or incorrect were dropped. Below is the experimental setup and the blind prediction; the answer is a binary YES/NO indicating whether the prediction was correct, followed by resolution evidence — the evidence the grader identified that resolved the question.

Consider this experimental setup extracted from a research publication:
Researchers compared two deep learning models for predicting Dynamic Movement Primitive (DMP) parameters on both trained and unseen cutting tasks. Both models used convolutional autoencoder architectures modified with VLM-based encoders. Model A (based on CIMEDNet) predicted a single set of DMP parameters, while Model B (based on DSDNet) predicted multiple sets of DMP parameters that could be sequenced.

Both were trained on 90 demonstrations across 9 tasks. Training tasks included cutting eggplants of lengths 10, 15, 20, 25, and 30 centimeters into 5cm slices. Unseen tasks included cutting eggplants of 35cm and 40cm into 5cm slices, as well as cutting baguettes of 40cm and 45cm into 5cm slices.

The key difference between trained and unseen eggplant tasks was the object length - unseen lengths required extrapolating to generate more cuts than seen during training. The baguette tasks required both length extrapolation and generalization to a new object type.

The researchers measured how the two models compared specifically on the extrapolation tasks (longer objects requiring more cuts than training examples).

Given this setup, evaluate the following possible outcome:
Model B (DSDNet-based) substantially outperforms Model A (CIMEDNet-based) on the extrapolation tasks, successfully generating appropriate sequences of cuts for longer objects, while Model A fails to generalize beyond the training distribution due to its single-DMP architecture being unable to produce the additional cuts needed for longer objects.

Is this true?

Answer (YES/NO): NO